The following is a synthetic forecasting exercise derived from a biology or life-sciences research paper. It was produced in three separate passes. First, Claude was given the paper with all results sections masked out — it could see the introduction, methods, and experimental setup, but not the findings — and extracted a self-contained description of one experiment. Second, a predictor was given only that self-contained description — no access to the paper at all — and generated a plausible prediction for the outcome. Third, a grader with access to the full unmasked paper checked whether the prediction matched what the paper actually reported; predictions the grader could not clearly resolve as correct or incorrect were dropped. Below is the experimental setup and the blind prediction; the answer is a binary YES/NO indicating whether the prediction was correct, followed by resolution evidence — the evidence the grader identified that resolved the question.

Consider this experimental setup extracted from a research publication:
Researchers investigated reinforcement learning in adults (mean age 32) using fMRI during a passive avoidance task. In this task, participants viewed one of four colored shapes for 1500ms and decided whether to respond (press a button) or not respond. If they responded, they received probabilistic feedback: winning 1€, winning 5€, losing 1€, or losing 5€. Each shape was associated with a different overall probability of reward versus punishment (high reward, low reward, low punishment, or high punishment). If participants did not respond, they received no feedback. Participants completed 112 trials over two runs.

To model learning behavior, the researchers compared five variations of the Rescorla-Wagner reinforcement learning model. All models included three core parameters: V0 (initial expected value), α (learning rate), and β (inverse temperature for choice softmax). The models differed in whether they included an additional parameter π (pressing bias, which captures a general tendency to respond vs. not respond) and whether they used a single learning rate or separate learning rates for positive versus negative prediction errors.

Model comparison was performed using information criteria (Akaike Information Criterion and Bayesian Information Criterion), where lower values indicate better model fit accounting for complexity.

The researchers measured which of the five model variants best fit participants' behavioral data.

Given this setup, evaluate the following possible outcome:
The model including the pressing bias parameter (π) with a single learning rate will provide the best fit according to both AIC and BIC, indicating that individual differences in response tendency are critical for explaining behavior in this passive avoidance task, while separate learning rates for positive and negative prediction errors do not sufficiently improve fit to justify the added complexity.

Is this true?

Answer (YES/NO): YES